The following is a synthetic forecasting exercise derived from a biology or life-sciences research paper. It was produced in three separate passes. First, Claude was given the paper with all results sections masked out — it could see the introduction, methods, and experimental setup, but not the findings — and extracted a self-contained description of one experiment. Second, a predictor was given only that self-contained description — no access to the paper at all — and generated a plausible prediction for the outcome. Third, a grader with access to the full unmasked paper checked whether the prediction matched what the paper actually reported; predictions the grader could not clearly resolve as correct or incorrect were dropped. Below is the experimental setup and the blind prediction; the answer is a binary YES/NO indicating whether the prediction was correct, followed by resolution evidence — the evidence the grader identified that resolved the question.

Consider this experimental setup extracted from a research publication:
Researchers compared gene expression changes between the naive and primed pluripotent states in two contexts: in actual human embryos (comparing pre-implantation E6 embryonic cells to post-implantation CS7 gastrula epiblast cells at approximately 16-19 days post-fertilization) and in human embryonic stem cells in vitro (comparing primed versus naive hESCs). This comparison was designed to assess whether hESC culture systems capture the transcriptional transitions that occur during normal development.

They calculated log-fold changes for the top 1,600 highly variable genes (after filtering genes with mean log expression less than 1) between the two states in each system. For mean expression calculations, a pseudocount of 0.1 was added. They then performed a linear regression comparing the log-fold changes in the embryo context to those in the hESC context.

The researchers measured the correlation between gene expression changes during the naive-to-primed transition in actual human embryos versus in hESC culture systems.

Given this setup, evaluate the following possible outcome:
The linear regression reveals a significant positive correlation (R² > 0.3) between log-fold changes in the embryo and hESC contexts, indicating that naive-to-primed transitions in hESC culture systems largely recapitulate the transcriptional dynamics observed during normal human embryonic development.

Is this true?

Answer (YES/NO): YES